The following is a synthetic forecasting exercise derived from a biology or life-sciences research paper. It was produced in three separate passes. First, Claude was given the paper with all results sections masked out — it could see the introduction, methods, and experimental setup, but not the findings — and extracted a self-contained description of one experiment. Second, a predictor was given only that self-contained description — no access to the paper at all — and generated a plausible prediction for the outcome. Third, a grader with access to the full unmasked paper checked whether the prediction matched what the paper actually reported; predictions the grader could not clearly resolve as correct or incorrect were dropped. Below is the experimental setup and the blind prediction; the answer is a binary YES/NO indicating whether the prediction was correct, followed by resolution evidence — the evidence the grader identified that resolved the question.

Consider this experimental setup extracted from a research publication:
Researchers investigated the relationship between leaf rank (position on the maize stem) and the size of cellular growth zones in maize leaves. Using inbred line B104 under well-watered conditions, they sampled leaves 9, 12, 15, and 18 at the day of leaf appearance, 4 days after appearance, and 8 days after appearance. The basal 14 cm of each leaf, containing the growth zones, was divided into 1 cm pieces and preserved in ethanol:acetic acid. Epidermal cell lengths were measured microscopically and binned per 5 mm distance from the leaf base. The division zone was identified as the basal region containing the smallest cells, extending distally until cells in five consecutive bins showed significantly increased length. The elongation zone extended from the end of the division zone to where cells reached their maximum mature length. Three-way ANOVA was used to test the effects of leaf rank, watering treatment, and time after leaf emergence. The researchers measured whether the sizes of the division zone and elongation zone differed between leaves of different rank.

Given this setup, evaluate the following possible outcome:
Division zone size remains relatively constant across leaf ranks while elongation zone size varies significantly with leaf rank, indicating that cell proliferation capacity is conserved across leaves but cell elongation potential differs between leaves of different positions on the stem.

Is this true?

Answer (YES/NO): NO